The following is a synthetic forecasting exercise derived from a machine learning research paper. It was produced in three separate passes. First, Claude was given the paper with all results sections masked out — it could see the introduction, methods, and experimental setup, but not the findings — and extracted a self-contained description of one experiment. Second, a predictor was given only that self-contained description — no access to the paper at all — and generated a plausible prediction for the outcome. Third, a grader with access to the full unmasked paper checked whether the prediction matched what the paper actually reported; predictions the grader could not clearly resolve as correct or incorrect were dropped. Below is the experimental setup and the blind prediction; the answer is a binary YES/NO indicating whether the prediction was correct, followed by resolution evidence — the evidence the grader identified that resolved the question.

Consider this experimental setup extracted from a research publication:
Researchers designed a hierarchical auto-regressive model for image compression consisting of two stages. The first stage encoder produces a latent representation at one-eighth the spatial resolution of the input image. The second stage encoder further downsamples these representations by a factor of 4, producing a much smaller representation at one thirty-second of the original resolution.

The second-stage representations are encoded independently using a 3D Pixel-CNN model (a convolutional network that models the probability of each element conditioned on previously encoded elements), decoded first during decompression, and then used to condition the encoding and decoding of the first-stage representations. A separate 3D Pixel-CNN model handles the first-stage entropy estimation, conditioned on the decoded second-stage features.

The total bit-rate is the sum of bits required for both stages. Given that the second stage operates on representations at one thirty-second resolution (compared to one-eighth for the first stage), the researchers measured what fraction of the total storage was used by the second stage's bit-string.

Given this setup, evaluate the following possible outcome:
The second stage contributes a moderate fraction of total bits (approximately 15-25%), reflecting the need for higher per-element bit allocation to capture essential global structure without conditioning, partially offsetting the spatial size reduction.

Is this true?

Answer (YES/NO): NO